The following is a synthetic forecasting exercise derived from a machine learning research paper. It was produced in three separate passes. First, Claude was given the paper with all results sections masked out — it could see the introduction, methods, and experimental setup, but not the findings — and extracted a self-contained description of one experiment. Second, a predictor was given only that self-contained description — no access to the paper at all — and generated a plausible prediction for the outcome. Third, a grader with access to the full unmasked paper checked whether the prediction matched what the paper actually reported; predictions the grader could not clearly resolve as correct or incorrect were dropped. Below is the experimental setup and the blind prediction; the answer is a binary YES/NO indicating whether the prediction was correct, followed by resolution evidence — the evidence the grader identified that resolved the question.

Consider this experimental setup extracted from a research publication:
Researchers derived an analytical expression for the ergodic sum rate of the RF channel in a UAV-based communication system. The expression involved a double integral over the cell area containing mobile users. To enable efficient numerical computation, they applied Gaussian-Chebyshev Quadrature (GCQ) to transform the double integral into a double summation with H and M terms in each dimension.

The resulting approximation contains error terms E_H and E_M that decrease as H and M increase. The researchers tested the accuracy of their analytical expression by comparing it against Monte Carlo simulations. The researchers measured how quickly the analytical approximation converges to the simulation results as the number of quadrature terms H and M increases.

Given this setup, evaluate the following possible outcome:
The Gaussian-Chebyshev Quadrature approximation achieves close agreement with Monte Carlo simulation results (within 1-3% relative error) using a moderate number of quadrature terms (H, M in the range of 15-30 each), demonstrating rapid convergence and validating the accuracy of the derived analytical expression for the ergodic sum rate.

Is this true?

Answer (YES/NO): NO